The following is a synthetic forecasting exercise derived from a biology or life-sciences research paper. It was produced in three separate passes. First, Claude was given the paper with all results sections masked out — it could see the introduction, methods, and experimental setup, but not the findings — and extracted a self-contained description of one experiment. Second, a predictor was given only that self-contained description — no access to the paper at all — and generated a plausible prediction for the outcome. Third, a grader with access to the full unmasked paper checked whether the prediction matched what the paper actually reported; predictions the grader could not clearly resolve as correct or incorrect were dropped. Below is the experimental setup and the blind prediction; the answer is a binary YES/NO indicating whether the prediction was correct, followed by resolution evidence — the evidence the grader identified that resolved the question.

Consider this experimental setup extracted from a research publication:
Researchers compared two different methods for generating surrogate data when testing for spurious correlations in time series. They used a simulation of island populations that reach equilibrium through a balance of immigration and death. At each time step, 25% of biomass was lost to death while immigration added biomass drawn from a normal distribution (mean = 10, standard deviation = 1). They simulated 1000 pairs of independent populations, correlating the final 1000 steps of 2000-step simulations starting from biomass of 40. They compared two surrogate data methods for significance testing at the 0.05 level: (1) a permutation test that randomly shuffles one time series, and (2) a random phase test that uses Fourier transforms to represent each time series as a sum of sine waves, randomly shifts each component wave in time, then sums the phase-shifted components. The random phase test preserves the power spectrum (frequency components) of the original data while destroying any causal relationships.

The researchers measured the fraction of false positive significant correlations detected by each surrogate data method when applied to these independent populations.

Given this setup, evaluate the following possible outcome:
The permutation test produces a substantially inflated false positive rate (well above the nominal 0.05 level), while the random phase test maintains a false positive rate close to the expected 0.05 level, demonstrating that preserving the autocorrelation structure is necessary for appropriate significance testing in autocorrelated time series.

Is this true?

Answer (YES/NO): YES